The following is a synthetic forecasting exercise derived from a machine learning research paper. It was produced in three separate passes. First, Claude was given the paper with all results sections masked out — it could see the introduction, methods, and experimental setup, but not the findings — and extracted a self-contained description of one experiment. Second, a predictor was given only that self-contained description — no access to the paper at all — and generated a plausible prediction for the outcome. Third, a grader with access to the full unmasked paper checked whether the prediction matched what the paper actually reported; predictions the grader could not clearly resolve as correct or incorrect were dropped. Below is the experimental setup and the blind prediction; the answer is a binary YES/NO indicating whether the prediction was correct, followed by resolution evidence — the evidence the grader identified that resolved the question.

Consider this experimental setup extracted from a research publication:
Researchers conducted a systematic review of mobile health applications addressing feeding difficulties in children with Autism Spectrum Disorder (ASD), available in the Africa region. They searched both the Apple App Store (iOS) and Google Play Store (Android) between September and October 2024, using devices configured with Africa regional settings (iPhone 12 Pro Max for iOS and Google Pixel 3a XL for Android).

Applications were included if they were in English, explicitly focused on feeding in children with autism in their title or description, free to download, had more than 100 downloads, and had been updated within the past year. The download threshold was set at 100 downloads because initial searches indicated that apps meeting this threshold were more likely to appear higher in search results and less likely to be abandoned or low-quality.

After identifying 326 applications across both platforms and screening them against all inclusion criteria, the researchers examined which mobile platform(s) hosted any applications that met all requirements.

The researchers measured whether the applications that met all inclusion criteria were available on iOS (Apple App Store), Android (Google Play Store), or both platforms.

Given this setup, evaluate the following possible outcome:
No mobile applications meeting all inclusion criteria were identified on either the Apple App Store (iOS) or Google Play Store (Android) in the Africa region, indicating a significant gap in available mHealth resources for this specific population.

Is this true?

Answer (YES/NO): NO